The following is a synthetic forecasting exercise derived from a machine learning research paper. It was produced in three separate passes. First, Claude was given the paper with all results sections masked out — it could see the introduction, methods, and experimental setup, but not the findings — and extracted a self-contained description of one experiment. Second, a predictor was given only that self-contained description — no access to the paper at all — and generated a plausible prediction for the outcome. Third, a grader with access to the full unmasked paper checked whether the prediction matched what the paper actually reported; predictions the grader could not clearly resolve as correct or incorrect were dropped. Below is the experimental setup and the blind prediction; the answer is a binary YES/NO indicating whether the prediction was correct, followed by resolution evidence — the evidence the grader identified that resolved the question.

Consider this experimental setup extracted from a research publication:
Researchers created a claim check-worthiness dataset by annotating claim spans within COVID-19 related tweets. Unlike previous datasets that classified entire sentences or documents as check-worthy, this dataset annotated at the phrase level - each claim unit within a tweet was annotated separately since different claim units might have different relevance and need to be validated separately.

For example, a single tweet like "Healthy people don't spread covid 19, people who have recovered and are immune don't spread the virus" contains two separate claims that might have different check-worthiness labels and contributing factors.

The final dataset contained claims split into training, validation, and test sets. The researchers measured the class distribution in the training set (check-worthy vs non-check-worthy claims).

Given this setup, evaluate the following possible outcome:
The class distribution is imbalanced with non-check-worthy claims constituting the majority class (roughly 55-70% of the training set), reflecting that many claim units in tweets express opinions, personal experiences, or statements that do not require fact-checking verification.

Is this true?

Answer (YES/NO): NO